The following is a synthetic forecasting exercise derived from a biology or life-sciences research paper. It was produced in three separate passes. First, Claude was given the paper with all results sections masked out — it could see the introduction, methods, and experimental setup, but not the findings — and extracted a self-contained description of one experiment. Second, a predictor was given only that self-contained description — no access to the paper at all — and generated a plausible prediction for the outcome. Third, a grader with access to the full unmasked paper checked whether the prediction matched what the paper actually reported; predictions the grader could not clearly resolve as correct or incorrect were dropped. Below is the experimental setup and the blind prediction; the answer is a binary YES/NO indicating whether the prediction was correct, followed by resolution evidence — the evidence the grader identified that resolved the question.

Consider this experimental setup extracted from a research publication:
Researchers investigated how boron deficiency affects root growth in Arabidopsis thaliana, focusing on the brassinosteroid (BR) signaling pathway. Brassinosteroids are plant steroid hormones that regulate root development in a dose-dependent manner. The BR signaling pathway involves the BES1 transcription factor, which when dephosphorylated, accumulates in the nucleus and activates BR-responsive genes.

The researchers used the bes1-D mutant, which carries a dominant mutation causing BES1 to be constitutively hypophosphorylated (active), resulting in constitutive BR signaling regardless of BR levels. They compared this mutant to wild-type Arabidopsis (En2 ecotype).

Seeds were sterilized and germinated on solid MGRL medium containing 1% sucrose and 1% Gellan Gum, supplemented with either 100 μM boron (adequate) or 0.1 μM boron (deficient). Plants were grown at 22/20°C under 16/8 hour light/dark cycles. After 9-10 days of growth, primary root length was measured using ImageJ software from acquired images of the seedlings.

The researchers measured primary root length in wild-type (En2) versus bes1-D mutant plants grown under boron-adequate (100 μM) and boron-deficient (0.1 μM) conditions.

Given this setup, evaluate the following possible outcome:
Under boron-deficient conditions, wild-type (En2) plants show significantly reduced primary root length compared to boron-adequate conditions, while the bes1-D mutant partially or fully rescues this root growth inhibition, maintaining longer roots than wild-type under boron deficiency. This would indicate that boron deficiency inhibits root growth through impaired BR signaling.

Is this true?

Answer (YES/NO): YES